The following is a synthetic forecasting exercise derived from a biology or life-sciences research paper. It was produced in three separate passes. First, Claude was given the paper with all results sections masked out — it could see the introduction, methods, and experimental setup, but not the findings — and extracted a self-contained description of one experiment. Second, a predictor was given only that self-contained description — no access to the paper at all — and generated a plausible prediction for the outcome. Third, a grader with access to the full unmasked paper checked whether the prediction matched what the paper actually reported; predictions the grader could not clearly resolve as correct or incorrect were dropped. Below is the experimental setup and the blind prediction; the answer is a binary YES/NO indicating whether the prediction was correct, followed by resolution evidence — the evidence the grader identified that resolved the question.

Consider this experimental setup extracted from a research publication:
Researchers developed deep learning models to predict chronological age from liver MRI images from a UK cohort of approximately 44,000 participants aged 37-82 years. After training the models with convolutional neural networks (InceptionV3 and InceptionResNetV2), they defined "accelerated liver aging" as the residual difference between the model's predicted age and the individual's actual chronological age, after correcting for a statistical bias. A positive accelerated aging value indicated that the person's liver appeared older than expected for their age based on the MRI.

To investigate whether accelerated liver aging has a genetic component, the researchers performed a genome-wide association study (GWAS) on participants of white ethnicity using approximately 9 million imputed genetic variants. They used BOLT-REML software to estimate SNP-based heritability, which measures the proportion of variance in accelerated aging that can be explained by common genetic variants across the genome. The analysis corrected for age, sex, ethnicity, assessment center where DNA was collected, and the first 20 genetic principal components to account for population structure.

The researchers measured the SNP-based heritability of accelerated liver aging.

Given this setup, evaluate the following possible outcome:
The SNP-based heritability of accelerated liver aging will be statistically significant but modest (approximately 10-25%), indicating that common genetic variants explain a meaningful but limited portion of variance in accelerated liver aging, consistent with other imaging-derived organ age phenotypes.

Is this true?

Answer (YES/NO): YES